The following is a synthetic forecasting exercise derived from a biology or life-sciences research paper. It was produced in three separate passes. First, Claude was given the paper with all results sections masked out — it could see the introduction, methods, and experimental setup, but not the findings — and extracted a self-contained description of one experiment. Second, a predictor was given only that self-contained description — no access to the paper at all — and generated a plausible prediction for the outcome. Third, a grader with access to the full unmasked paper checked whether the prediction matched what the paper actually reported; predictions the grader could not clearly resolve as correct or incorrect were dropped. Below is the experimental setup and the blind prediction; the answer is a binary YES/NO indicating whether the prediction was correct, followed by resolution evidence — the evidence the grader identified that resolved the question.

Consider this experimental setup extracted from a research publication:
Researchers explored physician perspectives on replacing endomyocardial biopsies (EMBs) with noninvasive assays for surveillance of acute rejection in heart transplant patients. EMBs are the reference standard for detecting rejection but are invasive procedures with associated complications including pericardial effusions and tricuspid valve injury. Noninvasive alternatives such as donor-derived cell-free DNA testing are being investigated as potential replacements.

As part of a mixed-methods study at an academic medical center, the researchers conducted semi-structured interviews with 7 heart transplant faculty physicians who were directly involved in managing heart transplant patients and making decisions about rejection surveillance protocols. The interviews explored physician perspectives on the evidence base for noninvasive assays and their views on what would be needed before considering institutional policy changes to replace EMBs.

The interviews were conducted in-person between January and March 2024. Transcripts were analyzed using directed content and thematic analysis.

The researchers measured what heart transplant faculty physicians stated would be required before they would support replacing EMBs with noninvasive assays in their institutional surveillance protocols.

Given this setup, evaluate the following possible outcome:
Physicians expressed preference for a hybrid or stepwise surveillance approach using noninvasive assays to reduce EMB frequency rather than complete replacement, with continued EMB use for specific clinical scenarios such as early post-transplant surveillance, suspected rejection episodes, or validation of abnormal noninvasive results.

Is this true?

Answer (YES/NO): NO